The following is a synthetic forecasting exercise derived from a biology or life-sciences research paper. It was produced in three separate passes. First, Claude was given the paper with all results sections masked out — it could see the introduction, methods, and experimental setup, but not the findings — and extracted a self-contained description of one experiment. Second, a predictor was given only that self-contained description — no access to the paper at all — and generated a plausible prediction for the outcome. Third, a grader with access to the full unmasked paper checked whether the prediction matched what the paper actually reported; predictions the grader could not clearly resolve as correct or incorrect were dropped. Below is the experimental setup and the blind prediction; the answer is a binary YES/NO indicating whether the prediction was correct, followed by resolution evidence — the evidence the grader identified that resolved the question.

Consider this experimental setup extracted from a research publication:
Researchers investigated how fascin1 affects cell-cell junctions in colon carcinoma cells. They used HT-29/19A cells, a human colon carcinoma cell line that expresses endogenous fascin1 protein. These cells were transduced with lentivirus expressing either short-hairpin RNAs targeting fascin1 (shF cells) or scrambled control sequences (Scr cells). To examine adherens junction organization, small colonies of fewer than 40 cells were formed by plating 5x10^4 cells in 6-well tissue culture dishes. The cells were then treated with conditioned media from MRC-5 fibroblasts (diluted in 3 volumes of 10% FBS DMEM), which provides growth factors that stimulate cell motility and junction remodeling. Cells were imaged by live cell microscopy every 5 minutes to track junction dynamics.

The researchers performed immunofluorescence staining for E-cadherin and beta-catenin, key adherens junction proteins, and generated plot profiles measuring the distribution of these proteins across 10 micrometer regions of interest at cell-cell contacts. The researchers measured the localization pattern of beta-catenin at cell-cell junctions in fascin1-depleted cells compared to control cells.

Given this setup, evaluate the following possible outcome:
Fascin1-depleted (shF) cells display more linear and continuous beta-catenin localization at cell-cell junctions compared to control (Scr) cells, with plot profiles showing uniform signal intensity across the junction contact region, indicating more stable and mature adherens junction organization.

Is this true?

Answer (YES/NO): YES